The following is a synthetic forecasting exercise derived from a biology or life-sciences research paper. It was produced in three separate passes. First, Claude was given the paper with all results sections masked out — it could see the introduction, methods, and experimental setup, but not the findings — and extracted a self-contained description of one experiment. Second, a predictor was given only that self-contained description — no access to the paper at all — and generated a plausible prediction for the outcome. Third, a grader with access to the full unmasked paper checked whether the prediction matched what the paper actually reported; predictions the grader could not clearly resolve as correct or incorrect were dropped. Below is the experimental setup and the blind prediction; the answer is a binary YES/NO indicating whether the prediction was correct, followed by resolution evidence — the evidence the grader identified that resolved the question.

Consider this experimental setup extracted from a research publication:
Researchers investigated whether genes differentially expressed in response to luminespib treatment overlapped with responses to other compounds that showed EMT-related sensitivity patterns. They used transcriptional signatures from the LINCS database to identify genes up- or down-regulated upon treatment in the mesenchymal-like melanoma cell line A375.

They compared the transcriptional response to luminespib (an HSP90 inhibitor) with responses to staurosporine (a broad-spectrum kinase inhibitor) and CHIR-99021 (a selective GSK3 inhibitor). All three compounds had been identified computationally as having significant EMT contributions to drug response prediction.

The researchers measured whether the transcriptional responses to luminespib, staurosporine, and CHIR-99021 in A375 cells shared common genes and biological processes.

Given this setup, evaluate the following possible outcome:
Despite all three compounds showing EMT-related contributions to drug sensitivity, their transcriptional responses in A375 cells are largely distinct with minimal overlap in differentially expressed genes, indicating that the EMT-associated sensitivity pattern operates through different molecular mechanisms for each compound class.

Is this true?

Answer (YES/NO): NO